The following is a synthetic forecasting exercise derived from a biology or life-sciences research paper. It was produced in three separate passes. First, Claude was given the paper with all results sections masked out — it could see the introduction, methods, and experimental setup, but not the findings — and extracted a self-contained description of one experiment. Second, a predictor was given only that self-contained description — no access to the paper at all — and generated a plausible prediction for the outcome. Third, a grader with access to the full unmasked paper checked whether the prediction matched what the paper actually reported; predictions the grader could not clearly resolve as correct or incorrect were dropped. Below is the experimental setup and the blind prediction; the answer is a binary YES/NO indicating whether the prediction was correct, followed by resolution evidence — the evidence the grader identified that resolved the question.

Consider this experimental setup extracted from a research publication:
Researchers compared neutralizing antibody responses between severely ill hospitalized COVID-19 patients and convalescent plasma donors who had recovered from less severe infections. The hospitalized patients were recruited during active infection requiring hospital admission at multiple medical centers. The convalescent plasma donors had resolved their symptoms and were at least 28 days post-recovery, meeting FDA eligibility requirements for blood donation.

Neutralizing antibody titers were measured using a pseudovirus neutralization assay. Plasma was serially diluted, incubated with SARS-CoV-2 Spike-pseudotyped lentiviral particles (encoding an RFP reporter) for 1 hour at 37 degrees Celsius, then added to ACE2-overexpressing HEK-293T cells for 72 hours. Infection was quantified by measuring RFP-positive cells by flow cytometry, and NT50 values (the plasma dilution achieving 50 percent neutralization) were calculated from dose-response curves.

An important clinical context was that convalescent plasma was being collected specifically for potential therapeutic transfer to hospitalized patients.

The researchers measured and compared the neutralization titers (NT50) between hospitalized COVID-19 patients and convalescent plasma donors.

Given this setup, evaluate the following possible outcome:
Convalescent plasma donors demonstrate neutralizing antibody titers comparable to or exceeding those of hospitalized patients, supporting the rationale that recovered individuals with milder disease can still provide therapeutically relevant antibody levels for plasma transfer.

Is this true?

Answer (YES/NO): NO